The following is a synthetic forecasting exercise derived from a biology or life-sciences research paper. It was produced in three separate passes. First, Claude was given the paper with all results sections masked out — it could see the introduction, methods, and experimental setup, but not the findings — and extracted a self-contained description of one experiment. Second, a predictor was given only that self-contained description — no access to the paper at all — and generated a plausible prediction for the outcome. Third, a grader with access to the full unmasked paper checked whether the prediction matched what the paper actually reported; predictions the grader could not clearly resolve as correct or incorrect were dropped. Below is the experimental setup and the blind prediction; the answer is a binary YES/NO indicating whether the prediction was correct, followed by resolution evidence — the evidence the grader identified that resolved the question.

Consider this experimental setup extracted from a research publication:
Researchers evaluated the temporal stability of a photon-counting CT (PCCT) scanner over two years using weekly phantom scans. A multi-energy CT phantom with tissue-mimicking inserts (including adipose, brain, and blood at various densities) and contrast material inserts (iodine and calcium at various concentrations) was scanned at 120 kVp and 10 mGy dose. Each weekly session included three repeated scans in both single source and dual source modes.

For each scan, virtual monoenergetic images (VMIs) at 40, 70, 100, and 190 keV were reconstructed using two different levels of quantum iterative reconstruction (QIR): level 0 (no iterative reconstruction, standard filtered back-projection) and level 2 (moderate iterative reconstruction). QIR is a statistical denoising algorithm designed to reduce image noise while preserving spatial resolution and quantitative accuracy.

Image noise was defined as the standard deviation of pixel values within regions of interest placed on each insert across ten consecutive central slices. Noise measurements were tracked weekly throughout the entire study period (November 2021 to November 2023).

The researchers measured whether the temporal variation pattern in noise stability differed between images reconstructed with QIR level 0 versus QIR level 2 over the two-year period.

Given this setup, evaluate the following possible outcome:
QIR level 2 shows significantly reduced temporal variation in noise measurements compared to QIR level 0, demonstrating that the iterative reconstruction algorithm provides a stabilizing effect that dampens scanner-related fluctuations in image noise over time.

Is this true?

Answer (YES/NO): NO